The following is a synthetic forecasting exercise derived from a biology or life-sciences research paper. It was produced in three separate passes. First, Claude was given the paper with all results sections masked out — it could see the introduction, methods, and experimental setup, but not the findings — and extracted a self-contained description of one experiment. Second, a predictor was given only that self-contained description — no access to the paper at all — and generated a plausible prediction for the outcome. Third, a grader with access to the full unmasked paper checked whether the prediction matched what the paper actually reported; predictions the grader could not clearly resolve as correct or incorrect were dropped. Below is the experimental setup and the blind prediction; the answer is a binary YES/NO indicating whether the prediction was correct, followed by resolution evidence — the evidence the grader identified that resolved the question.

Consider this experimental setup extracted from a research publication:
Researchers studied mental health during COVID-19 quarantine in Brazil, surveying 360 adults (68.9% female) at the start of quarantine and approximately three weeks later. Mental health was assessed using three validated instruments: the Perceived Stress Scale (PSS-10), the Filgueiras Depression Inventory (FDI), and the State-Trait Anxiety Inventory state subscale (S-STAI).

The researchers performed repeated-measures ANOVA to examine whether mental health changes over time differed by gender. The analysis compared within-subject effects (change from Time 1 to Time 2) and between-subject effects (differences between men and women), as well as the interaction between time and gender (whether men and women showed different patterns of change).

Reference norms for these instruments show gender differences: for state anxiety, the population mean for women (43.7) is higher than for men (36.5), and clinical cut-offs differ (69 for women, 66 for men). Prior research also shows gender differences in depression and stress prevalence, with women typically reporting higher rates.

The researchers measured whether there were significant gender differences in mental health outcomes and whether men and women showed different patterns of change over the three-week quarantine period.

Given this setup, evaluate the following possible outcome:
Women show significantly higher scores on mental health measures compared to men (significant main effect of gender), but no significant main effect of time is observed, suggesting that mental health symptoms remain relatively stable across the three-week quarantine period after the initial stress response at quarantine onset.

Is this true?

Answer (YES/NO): NO